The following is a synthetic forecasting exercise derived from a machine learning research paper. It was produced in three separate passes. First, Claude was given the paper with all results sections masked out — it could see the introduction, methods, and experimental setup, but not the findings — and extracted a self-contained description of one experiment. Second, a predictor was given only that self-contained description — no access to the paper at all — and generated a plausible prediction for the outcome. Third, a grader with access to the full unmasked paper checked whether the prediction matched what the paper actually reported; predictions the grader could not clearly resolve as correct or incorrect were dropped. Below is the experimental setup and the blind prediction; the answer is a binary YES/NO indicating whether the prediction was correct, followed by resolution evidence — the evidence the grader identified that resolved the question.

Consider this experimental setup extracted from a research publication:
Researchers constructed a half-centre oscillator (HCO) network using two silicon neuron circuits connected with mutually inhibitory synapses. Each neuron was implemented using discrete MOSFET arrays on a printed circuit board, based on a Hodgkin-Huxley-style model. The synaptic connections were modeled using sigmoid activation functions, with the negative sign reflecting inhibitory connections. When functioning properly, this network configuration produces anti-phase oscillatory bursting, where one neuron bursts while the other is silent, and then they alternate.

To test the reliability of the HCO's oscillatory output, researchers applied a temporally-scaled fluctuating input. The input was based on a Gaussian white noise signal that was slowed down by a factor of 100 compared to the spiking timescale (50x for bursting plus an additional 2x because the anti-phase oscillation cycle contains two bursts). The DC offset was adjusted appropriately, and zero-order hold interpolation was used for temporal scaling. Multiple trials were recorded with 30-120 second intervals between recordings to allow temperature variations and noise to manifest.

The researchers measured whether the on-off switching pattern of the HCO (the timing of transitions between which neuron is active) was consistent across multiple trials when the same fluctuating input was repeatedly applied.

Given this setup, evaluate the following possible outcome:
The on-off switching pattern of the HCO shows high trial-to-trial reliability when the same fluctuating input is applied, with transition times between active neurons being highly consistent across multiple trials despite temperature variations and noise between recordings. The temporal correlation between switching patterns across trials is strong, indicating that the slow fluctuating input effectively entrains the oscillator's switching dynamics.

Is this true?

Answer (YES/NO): YES